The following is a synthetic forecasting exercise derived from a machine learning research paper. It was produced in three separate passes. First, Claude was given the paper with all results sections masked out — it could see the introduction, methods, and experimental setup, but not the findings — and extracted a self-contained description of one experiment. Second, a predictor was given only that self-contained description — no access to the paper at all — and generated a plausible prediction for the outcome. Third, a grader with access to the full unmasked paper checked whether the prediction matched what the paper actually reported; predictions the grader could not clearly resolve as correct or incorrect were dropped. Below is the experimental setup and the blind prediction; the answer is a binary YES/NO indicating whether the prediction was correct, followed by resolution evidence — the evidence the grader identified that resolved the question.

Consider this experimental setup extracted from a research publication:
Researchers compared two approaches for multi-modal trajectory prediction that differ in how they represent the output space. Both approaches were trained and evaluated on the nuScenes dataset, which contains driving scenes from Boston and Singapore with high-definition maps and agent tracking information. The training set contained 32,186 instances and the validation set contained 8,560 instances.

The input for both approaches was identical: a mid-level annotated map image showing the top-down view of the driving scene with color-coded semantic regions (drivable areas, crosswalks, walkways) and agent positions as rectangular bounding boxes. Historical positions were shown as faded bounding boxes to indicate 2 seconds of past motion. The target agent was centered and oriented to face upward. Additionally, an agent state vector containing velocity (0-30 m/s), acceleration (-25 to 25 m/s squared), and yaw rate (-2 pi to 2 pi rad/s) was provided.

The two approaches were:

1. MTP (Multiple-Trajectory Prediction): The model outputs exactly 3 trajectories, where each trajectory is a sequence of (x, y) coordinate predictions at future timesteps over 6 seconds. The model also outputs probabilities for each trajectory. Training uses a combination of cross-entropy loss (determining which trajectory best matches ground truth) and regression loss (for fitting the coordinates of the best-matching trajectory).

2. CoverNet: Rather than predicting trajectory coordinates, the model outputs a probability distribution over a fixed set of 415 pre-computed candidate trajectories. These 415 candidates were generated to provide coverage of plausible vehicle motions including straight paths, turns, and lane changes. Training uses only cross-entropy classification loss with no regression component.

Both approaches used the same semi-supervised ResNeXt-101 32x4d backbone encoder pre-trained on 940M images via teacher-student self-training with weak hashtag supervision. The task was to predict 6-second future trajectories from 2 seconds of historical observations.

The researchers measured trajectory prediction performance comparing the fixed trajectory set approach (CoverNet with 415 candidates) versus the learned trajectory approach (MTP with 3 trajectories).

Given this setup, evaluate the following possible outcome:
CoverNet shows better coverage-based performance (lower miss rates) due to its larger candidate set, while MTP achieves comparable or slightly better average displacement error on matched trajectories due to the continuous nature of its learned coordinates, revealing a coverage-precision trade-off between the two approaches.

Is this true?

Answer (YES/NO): NO